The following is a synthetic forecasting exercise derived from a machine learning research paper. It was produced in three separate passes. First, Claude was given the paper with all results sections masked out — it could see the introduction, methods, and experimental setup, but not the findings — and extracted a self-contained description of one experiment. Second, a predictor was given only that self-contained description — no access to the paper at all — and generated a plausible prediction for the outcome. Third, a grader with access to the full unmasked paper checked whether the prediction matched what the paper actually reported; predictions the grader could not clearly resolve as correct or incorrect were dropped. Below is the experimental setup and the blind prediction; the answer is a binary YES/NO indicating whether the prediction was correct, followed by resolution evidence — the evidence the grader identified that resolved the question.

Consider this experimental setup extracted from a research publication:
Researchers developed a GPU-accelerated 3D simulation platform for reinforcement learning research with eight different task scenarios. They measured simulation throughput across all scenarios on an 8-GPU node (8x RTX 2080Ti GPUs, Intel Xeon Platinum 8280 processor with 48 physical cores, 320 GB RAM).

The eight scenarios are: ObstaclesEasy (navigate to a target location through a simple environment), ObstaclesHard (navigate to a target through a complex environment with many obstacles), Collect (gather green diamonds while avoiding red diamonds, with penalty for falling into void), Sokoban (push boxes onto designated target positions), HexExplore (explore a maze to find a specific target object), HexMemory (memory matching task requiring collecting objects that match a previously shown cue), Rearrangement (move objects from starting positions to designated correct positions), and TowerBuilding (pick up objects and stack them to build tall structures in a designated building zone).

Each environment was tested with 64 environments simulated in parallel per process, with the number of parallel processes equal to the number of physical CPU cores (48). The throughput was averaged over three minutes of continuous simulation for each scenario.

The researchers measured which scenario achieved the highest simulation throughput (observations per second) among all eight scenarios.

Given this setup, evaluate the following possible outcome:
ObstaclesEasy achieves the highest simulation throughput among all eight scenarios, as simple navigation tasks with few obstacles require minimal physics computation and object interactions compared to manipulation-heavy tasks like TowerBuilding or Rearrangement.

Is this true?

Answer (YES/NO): NO